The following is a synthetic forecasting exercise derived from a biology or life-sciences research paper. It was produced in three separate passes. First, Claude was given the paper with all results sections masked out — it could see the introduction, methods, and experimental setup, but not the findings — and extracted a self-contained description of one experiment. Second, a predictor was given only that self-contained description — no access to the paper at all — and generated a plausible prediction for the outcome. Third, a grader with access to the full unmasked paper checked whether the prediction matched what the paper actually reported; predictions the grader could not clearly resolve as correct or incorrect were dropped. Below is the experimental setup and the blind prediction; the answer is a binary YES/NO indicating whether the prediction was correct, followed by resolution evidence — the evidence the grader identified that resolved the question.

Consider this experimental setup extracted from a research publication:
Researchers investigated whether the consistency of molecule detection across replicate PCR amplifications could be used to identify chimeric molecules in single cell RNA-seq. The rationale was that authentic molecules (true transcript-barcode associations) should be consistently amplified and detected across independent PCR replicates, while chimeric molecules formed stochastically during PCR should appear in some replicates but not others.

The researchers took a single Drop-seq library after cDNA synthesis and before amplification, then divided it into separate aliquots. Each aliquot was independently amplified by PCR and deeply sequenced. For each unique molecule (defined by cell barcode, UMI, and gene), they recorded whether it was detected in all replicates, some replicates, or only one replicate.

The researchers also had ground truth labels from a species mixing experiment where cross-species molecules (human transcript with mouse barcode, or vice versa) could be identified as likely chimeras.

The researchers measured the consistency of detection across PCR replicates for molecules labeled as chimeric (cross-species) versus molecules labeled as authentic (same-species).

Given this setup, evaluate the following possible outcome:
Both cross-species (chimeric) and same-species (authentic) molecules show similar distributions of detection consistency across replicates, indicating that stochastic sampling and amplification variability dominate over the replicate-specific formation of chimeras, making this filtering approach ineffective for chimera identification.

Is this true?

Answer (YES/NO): NO